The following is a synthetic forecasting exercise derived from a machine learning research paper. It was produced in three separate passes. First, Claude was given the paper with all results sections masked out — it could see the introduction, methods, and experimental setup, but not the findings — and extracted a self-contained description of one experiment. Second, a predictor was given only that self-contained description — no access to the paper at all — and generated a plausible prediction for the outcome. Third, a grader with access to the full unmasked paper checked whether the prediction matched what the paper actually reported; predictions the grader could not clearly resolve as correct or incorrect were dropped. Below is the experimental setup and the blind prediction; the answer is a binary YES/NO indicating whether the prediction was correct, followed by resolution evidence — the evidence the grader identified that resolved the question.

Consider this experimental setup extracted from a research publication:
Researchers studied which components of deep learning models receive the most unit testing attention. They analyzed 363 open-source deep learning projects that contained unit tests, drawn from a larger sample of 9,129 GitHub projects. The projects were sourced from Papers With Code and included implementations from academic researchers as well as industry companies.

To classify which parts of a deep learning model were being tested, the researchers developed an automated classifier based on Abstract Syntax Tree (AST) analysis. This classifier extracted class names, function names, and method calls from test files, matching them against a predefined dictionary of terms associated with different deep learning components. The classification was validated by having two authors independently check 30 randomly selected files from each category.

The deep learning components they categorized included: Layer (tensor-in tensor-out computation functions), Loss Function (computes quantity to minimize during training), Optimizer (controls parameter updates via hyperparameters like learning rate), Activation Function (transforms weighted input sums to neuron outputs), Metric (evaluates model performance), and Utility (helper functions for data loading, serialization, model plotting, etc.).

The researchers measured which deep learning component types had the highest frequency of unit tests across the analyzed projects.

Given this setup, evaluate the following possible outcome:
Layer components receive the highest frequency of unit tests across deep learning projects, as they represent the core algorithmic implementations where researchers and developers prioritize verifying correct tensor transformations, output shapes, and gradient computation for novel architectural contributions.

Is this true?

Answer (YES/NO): YES